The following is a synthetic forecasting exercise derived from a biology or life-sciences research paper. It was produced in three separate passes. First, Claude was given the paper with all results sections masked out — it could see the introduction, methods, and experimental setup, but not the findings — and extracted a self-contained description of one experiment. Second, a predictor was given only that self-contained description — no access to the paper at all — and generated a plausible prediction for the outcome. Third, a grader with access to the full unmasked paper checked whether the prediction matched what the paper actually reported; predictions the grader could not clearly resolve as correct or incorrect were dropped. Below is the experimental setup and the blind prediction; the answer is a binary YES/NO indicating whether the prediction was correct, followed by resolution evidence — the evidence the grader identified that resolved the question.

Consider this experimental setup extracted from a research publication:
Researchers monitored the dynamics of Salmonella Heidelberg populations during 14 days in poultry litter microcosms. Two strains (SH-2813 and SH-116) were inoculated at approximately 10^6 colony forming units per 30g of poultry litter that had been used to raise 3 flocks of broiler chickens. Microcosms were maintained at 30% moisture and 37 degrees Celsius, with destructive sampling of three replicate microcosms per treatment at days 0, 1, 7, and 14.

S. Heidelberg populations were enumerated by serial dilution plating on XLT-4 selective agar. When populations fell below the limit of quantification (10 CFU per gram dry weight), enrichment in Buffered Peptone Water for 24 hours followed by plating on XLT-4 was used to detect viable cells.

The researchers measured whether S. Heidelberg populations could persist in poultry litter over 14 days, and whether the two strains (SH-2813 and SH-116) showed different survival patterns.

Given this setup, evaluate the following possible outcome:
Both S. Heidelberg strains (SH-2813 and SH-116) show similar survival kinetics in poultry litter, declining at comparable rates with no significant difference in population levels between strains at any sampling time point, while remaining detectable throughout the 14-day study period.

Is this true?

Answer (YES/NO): NO